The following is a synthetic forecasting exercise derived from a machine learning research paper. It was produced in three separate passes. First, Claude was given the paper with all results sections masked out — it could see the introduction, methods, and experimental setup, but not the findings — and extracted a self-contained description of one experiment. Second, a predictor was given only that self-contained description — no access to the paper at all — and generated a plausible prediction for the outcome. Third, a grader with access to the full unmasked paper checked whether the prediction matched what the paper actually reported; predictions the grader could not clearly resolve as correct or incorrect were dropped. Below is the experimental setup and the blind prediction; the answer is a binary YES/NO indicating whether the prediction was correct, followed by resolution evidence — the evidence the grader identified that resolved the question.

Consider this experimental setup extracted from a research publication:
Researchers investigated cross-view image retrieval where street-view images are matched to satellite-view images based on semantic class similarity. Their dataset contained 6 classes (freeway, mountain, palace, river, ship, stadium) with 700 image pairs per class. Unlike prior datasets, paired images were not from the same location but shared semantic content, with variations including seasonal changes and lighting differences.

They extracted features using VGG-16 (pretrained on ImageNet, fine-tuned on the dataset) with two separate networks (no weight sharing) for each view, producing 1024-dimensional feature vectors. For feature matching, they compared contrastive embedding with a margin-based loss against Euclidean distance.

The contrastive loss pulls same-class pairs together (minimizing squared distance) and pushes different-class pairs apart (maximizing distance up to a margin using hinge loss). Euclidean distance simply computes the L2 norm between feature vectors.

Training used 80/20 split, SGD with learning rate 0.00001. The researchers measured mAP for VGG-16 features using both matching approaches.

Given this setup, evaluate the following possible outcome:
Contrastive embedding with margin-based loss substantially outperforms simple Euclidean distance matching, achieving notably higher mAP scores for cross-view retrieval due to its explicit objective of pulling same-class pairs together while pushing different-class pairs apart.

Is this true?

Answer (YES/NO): YES